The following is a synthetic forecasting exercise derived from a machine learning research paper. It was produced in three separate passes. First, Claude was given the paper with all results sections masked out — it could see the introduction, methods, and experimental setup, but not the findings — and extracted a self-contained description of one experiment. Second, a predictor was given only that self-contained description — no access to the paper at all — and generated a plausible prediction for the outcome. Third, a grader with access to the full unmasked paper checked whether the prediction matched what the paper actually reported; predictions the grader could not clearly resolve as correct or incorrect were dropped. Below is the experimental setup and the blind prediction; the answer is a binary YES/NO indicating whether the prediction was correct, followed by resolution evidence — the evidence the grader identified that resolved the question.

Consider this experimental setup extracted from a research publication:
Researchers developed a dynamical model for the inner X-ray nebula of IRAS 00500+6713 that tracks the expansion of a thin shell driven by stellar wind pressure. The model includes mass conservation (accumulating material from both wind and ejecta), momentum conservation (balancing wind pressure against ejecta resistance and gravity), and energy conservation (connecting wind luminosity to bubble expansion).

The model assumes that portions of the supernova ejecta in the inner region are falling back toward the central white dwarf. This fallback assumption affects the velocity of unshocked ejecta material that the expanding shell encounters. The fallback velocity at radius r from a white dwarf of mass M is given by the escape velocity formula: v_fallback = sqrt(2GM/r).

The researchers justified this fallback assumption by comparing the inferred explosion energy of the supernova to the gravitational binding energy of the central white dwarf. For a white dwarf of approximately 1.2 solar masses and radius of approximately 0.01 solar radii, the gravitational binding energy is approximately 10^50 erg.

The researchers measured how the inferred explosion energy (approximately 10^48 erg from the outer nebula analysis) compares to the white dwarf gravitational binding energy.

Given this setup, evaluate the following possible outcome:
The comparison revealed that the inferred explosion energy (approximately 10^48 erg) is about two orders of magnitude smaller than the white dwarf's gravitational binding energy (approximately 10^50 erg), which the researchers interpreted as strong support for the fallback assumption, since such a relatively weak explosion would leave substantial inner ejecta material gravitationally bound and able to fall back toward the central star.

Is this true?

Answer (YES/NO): YES